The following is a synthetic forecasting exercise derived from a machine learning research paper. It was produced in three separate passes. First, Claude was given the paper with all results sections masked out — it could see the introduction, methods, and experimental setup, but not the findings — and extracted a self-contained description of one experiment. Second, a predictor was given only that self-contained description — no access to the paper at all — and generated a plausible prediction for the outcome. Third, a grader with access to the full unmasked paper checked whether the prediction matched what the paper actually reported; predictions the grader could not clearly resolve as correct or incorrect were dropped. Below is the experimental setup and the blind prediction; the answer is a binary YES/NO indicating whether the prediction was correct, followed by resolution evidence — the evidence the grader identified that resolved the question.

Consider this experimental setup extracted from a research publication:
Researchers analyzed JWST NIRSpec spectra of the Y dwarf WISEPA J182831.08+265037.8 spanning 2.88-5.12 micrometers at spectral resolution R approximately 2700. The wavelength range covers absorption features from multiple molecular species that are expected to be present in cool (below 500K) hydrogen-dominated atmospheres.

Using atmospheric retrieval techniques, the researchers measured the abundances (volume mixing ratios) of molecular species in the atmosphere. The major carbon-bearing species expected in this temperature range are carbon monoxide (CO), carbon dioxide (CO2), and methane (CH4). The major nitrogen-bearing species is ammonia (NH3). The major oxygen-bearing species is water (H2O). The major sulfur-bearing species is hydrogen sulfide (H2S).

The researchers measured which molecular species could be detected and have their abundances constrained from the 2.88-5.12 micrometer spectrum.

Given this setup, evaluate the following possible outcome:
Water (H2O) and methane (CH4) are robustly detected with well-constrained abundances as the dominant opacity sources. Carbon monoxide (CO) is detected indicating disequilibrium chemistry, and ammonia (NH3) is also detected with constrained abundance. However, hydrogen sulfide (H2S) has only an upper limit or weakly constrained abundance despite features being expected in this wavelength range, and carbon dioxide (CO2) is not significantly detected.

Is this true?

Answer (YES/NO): NO